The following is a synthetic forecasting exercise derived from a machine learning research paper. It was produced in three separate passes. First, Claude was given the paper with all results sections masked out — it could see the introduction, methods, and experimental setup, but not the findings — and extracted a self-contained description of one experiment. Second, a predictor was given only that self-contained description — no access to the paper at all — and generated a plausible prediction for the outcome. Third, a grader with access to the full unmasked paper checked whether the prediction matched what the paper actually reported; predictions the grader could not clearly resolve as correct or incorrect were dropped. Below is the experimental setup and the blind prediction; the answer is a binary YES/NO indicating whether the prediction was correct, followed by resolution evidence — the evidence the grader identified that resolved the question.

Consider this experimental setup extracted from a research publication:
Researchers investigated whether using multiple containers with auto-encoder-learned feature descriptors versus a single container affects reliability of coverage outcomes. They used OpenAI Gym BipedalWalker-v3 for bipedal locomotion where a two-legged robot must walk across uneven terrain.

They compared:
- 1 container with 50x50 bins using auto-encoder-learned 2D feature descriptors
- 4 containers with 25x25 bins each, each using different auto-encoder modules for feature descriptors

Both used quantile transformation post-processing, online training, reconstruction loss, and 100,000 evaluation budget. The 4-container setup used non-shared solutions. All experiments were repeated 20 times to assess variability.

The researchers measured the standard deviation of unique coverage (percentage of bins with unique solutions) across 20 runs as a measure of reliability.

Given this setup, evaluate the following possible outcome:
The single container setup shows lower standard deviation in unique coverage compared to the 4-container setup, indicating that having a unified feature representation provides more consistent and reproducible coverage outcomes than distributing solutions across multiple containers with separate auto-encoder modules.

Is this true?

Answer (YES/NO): NO